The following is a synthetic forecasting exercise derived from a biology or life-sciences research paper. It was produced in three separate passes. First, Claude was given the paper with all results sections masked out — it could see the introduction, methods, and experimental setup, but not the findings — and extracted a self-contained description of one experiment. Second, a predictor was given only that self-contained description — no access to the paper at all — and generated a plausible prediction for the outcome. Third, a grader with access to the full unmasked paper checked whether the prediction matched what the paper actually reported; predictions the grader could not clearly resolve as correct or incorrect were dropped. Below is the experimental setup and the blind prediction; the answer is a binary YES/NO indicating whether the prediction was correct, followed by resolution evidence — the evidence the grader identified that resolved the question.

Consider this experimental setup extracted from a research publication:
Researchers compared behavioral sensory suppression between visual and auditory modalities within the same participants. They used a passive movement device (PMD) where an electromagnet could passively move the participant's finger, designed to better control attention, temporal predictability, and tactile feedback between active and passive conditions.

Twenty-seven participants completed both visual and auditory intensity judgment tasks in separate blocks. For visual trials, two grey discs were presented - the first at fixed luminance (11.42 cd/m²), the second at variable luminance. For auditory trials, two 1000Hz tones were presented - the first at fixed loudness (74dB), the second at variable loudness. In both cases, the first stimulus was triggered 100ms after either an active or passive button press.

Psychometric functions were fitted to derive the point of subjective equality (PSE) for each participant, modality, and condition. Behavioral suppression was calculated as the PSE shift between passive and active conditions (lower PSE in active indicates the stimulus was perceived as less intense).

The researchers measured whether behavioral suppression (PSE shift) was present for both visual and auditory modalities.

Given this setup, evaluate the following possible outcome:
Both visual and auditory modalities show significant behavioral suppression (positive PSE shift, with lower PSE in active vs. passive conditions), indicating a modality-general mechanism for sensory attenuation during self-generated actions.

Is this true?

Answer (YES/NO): NO